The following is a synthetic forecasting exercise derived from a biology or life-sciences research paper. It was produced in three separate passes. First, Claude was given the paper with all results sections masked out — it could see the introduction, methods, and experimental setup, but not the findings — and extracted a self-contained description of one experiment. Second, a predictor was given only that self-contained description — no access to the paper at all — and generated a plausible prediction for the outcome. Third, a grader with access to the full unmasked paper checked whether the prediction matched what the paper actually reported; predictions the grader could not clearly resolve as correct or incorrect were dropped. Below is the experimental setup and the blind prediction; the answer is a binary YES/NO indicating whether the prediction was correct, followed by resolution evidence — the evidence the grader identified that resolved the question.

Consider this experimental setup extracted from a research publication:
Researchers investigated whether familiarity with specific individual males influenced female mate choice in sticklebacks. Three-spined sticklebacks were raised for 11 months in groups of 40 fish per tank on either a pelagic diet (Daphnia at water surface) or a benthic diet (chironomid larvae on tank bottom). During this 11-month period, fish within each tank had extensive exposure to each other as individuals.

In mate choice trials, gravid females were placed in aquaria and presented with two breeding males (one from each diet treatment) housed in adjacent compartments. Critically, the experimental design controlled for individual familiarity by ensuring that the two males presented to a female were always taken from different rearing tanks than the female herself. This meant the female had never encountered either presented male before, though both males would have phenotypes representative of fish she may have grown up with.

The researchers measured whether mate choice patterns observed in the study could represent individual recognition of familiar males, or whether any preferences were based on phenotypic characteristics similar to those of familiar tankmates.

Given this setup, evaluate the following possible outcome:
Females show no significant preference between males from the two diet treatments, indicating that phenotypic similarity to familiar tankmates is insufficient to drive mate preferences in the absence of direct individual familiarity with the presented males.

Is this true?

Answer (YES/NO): NO